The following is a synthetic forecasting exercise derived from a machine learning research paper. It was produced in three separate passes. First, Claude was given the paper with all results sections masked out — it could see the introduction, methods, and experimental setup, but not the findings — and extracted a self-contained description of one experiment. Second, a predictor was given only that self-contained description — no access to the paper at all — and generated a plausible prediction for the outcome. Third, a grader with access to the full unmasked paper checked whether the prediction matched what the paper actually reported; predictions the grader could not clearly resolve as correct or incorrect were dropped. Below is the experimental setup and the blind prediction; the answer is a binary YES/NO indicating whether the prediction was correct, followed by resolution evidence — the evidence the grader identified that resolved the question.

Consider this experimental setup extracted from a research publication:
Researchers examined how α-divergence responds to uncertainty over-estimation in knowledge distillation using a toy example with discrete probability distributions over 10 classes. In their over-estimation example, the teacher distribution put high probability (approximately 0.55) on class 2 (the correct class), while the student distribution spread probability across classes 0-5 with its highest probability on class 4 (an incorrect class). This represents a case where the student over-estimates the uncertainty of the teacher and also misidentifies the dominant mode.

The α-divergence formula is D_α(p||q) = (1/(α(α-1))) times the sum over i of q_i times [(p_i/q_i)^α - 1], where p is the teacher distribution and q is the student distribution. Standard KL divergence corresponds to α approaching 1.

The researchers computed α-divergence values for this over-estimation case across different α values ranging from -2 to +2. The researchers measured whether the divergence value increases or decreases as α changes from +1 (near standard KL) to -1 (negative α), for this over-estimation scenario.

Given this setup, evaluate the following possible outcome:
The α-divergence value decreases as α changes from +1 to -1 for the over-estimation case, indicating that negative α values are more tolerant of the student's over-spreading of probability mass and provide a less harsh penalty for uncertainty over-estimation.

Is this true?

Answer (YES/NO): NO